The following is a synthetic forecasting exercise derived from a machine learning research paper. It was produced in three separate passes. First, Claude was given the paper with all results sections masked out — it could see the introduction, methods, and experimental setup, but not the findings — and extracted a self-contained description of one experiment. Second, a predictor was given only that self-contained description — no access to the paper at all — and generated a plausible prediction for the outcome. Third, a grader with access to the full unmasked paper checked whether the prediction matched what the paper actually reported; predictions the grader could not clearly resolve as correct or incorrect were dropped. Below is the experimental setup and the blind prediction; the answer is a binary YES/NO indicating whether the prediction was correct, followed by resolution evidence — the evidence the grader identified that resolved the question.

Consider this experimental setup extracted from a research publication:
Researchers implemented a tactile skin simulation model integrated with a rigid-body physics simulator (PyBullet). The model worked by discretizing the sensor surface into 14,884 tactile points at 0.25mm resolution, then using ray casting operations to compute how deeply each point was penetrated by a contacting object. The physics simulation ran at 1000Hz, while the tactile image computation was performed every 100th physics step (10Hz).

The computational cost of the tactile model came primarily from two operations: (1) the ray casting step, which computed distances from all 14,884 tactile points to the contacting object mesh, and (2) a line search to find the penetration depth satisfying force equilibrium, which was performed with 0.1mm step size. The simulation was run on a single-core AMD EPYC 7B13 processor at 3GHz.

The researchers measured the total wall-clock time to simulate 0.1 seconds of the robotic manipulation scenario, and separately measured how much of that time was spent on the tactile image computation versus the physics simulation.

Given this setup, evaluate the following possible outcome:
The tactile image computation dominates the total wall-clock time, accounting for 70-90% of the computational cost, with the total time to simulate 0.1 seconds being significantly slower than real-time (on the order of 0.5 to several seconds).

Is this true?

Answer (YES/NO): NO